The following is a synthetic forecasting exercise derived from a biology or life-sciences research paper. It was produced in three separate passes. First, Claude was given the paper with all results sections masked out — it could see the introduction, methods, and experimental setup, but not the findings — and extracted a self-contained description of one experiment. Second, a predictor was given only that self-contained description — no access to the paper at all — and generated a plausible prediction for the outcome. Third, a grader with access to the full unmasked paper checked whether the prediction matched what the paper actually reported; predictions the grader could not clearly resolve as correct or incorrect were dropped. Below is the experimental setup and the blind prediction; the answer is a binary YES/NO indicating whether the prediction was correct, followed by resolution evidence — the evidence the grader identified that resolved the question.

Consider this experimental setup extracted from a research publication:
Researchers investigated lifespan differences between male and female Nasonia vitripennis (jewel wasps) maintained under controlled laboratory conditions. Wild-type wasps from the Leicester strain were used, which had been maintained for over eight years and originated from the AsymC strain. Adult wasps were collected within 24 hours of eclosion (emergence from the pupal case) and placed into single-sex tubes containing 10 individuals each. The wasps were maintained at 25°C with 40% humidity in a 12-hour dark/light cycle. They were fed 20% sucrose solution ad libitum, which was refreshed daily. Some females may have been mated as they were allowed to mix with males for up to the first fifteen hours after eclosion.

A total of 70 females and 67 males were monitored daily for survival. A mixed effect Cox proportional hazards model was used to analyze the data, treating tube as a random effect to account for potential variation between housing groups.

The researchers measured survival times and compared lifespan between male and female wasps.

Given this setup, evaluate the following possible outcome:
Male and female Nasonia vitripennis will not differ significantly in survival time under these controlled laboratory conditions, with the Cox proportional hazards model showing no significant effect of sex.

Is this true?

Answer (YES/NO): NO